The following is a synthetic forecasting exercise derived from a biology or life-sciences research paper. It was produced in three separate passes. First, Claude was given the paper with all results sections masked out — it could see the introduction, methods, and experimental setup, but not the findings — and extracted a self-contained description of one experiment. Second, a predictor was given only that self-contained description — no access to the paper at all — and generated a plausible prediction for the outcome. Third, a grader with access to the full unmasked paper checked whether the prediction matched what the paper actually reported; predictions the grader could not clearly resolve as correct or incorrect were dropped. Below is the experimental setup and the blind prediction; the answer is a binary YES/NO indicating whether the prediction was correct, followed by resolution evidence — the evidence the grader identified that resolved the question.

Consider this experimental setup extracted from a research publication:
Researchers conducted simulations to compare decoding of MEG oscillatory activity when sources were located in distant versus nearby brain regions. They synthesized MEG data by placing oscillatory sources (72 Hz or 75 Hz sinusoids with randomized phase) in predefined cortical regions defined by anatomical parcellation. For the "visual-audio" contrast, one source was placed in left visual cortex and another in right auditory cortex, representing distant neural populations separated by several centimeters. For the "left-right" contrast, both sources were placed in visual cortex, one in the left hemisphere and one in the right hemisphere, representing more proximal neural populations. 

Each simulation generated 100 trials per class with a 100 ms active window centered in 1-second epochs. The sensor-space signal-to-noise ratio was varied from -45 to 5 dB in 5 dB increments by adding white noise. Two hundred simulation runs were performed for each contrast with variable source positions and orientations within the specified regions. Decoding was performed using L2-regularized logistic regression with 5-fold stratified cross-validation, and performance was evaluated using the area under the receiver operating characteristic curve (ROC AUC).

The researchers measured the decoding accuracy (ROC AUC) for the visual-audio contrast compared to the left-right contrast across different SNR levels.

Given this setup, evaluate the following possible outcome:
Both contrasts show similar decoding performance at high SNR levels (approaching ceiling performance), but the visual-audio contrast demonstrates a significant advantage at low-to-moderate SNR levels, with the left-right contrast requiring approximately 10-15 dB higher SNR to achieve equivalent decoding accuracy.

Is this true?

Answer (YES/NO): NO